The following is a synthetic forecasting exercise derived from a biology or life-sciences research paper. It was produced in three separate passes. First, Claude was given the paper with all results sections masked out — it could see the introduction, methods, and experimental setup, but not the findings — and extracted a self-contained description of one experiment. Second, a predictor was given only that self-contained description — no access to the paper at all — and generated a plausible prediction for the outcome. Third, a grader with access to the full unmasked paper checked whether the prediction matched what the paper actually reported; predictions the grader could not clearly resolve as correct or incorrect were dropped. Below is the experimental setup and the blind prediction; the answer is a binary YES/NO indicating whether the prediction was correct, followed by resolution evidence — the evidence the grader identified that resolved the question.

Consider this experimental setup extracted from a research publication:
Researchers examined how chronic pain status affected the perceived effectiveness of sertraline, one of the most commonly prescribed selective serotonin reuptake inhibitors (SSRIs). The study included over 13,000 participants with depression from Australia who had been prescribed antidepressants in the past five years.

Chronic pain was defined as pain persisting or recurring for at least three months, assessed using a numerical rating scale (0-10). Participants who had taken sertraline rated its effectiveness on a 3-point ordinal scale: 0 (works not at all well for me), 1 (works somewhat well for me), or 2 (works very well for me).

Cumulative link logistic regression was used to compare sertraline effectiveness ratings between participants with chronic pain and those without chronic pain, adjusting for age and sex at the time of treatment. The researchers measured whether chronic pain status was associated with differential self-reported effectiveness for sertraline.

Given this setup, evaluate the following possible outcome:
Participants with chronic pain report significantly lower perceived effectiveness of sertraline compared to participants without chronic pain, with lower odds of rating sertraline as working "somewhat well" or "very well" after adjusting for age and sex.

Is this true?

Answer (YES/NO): YES